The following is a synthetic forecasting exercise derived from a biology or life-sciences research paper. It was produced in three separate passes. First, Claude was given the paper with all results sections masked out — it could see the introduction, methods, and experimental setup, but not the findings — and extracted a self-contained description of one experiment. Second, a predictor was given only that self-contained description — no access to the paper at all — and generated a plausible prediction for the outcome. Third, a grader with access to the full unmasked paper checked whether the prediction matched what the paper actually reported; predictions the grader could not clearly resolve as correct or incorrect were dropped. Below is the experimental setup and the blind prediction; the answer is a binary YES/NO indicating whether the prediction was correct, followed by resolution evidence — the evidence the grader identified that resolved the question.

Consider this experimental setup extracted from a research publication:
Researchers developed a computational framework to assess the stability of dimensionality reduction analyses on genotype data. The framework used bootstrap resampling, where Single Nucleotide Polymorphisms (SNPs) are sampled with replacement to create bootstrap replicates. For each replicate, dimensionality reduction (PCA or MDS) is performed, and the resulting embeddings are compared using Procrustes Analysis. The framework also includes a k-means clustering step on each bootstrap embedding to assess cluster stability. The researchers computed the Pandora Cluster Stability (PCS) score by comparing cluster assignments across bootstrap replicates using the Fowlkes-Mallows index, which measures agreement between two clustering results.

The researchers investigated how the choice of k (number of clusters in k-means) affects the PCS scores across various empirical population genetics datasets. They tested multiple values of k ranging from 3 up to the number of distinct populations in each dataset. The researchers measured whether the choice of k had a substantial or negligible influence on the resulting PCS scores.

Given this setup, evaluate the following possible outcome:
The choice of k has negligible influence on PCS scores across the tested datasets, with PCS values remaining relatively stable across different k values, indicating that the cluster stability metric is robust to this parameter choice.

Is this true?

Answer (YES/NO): NO